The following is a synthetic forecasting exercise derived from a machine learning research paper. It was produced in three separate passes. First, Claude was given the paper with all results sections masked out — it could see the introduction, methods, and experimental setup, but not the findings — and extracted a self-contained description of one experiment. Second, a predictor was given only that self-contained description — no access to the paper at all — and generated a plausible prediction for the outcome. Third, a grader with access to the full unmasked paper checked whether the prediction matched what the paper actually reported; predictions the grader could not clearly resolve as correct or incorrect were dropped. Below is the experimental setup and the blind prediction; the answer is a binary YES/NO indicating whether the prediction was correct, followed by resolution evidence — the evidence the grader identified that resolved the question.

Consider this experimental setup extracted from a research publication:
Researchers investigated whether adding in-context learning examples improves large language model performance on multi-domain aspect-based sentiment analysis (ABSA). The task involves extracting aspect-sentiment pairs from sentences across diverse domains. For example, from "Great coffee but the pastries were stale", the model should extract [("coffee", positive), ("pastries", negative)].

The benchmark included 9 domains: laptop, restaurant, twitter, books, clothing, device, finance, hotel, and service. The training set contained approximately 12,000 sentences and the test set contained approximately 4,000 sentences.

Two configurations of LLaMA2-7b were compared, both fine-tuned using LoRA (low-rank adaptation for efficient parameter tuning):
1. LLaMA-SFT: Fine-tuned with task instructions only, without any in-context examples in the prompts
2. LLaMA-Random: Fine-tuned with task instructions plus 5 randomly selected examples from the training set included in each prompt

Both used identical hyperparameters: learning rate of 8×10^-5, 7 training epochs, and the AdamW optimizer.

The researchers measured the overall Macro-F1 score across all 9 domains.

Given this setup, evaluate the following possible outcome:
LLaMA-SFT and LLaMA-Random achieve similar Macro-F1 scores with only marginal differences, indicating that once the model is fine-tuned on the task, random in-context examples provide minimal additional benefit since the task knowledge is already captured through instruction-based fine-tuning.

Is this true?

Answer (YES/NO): NO